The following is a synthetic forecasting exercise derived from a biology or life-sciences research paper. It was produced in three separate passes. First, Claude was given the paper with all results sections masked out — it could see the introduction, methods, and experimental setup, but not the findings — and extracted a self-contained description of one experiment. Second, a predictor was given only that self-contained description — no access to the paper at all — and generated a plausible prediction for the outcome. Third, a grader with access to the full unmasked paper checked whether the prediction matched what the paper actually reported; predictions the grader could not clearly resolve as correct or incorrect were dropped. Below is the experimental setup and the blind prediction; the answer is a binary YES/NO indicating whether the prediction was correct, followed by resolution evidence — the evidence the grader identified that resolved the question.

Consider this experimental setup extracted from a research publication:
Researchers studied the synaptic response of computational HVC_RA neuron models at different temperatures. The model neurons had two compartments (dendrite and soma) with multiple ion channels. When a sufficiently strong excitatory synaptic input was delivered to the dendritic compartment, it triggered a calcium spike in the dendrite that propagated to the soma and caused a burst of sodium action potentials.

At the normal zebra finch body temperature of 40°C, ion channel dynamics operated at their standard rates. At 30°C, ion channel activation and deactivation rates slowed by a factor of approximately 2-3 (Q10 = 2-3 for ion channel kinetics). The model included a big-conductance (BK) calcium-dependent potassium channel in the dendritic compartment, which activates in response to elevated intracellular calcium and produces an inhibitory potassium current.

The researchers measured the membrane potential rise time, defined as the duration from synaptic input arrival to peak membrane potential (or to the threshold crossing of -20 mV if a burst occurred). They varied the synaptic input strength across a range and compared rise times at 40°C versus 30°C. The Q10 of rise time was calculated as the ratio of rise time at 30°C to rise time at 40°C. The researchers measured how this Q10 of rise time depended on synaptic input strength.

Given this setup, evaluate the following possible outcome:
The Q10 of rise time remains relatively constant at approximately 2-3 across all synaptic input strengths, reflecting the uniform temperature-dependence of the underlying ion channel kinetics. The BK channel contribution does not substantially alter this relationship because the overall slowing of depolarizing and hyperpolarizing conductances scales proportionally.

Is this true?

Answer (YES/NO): NO